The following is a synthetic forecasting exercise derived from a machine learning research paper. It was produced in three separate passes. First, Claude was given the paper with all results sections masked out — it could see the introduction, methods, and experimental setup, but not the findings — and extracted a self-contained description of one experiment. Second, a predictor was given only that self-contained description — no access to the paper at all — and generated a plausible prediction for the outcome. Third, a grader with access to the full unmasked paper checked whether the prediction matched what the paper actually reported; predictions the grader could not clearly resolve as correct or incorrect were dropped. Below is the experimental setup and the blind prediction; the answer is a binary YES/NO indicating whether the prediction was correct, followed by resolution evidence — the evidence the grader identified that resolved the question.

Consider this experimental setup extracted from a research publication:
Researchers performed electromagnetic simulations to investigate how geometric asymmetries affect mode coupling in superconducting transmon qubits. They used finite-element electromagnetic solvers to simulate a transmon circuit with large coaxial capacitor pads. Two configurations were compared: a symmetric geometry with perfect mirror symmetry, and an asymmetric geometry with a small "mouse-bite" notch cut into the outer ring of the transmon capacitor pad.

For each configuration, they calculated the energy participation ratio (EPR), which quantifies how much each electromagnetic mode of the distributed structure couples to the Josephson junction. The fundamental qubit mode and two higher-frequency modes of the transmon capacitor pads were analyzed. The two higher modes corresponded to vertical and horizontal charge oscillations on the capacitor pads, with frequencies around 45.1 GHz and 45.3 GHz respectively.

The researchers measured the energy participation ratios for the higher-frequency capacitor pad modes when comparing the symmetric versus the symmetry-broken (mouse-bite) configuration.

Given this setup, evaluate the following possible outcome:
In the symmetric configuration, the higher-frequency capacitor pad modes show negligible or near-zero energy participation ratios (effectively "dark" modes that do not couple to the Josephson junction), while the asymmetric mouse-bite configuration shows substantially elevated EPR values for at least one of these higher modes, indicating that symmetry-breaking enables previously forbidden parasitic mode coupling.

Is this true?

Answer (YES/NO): YES